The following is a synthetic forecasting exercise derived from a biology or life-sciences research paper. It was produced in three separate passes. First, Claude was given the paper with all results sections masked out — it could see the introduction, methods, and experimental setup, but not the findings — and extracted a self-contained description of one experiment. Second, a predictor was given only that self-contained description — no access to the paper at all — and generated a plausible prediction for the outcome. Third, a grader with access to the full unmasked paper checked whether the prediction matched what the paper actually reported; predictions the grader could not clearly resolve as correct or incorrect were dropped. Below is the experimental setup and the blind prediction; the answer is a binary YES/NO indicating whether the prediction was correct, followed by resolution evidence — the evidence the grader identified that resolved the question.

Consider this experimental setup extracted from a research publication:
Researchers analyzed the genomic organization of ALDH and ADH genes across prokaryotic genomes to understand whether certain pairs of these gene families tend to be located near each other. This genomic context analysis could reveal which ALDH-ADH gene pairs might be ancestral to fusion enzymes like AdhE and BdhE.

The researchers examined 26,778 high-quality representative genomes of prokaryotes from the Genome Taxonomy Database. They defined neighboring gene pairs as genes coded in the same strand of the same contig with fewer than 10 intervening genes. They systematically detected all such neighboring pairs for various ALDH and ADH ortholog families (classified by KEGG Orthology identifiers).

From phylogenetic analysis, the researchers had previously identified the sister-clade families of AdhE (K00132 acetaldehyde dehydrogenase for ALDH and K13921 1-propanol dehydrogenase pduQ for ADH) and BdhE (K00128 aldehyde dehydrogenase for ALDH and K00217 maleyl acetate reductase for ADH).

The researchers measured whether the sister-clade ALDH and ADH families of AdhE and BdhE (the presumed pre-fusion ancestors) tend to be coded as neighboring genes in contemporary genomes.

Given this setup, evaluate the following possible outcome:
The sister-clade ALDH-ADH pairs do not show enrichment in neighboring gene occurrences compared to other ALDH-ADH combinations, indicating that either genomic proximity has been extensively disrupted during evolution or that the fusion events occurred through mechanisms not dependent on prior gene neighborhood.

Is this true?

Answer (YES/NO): NO